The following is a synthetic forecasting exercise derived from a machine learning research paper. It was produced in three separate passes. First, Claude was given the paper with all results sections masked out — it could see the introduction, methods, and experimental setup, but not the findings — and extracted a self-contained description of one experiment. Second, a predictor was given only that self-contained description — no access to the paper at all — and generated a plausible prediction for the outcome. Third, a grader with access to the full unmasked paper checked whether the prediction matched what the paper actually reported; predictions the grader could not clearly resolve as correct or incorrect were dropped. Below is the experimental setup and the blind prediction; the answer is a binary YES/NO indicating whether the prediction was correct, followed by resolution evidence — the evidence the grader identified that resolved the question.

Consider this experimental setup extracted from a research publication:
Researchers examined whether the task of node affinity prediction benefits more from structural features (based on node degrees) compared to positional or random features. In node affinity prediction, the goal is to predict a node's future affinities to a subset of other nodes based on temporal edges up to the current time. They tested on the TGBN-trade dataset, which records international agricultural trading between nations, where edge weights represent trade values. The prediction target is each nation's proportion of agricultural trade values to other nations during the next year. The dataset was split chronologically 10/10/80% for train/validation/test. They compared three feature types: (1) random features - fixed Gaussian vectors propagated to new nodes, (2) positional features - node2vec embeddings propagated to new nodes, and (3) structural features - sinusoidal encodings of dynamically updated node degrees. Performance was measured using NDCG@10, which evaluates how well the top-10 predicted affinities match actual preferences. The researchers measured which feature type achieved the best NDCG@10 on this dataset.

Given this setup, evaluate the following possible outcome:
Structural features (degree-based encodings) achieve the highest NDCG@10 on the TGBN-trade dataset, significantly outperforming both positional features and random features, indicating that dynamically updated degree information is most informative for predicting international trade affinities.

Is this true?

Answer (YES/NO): NO